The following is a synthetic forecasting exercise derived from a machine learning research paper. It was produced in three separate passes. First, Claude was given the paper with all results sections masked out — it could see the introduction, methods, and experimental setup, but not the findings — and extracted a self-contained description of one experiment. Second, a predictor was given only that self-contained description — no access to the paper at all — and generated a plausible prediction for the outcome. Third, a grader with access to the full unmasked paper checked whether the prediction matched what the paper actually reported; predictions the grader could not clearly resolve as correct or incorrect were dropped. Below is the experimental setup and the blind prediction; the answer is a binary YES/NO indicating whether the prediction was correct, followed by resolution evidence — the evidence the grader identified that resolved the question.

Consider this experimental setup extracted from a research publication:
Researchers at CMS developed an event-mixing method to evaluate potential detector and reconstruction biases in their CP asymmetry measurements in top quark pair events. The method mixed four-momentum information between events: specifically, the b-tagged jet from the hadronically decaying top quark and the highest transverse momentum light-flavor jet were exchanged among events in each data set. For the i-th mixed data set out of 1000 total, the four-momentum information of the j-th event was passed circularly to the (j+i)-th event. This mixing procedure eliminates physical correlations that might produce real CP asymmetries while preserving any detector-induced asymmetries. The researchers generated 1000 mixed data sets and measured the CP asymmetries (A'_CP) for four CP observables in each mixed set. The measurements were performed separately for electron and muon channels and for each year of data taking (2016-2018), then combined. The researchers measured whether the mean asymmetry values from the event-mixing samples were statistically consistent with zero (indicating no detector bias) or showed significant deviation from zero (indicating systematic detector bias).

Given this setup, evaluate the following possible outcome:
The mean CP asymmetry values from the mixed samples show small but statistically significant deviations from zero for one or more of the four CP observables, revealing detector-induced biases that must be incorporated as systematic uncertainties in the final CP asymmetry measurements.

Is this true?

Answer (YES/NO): NO